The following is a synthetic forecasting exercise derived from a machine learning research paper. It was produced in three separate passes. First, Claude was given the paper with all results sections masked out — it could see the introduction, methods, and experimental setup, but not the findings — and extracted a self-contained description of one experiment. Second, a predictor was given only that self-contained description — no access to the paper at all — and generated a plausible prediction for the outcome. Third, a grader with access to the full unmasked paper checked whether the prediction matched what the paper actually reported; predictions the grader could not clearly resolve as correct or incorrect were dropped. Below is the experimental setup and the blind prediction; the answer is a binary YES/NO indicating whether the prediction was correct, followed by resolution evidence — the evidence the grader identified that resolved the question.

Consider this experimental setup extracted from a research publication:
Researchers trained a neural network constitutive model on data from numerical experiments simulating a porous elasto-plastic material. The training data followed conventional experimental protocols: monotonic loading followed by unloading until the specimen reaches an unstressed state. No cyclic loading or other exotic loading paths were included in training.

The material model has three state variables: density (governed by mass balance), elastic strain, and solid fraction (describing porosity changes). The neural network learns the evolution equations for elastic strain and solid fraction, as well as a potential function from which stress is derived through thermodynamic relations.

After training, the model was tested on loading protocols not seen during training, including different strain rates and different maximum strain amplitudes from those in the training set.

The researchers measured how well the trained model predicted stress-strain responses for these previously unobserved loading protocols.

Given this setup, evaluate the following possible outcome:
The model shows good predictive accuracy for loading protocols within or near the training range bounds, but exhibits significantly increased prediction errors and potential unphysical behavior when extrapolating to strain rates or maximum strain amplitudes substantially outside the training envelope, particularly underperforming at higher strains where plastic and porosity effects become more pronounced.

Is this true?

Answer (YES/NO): NO